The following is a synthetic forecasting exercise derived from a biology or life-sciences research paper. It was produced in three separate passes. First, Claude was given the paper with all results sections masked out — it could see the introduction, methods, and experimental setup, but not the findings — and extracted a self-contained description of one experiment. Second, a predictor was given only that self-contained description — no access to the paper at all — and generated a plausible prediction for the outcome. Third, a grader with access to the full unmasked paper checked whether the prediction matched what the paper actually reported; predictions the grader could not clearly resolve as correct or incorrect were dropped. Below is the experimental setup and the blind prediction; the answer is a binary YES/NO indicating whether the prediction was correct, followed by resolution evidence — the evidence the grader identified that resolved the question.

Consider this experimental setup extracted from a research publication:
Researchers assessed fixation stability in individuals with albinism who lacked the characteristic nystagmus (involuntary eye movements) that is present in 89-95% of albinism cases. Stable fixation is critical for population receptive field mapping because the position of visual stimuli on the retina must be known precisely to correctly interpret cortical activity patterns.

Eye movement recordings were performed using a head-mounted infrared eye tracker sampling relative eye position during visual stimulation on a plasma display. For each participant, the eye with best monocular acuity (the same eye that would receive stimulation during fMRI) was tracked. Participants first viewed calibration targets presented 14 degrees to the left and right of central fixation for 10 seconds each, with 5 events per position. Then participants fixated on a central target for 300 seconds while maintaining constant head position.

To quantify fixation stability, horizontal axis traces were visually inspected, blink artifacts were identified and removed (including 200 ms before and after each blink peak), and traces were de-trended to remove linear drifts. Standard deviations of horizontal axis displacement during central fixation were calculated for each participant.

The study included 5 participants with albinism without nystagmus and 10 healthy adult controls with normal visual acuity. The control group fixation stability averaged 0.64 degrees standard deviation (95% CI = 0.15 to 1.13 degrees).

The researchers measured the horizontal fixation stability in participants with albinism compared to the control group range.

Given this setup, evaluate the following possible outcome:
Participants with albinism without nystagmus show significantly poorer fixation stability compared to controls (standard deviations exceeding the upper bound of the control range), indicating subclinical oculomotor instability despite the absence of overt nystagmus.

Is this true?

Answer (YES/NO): NO